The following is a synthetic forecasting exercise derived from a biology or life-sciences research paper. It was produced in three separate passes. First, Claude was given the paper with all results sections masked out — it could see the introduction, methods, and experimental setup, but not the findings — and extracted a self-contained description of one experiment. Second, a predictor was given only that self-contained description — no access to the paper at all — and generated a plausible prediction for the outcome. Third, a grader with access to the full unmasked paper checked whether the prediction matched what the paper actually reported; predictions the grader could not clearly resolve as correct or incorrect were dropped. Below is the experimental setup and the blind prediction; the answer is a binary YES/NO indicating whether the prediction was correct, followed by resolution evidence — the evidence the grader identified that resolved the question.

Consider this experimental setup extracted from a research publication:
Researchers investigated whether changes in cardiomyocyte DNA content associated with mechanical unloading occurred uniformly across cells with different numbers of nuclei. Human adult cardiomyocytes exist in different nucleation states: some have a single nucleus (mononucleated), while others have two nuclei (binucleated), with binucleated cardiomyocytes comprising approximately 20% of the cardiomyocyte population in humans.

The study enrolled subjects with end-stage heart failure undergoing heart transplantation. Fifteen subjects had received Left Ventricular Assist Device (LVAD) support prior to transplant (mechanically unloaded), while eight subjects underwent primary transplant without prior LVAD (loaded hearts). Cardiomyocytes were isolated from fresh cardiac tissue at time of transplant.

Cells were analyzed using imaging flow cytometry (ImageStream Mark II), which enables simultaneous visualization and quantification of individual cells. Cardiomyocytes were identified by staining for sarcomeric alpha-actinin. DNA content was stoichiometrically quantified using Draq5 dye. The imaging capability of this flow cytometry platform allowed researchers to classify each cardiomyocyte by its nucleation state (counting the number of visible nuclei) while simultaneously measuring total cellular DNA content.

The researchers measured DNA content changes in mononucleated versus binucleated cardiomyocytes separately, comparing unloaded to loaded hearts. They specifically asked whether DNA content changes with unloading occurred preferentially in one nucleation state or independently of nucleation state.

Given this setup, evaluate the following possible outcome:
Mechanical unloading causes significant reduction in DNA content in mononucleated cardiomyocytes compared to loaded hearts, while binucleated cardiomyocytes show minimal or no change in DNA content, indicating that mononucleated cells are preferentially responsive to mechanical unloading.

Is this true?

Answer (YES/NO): NO